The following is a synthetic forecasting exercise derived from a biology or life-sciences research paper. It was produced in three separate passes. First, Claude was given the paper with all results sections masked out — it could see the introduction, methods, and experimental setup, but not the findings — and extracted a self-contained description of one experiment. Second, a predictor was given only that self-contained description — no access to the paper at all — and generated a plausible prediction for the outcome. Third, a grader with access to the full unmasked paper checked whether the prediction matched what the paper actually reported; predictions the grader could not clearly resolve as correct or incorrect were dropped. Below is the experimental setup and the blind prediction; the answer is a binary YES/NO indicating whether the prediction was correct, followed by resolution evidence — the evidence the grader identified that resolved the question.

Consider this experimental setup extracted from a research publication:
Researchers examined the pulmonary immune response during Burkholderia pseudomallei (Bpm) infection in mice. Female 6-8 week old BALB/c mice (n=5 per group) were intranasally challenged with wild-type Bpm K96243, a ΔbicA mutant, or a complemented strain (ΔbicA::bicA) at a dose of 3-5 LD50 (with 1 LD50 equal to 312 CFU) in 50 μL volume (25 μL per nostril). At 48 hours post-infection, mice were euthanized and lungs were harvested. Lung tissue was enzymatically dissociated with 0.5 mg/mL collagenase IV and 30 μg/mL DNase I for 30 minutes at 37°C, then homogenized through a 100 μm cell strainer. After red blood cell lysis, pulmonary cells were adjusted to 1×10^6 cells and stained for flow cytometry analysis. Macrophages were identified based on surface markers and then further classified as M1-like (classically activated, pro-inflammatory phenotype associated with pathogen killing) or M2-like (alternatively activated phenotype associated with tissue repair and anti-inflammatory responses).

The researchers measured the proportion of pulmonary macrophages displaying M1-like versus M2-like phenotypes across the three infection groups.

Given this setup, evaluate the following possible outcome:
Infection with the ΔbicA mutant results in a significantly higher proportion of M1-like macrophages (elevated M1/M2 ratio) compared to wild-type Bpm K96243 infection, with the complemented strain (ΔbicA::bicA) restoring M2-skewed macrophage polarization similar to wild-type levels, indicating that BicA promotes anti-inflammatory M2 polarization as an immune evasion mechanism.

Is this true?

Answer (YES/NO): NO